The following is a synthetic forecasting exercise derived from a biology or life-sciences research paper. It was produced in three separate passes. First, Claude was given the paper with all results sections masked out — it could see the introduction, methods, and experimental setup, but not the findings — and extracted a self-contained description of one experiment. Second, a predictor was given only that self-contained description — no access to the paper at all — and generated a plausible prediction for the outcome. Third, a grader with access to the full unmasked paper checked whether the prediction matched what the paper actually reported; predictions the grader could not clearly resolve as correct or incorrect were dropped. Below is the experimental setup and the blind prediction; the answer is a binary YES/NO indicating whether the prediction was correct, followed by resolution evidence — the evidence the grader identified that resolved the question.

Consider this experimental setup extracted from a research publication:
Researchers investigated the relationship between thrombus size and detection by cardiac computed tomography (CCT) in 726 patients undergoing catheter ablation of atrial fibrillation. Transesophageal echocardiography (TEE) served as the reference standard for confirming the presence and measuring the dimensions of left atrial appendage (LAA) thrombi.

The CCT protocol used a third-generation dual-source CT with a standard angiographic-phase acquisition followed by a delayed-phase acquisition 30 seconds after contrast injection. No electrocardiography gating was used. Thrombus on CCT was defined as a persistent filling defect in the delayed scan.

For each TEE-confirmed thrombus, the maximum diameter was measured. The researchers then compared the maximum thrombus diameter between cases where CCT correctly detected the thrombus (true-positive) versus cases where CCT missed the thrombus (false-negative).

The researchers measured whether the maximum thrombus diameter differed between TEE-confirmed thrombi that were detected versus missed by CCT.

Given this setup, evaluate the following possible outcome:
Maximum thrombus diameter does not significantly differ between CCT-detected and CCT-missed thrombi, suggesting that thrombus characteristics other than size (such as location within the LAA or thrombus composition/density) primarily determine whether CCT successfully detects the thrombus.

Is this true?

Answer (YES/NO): NO